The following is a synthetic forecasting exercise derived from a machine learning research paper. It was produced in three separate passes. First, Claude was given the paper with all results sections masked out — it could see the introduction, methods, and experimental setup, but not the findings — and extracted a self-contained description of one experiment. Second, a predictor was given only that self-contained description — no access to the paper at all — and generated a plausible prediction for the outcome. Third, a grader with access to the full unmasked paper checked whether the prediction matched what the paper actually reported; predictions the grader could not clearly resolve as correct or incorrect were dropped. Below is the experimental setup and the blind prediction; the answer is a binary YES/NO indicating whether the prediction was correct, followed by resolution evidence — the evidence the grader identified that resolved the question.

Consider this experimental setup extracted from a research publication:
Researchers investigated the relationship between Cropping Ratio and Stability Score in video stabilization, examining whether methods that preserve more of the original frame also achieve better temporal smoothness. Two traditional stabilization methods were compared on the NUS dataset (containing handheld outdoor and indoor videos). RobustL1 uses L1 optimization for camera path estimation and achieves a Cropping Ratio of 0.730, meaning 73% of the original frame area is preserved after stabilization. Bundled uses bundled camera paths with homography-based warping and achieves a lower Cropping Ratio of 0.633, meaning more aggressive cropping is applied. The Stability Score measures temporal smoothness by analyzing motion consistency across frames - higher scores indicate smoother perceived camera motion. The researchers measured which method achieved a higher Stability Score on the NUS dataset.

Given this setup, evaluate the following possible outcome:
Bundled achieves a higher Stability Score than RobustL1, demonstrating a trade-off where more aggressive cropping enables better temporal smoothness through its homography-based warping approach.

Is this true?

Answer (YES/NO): YES